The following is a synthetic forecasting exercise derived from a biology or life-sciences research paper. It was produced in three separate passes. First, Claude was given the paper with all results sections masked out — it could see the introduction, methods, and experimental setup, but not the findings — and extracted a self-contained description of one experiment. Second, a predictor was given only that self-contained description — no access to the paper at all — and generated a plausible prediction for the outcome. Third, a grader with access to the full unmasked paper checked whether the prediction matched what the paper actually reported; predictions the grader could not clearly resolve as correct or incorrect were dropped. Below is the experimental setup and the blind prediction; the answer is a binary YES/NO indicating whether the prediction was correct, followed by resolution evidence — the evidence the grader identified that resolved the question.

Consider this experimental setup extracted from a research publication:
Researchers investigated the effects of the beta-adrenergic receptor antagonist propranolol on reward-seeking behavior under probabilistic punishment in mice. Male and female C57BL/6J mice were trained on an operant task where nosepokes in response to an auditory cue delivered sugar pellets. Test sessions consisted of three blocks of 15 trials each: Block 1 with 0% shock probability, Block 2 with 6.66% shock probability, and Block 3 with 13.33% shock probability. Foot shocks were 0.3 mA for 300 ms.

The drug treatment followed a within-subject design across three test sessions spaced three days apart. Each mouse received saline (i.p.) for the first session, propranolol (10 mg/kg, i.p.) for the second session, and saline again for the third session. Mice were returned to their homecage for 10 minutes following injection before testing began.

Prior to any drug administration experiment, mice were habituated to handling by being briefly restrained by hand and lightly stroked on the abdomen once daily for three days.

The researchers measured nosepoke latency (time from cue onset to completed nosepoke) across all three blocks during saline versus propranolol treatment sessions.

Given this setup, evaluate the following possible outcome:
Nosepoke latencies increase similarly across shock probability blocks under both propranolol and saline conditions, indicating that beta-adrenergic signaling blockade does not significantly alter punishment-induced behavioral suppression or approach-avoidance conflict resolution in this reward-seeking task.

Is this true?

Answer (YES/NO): NO